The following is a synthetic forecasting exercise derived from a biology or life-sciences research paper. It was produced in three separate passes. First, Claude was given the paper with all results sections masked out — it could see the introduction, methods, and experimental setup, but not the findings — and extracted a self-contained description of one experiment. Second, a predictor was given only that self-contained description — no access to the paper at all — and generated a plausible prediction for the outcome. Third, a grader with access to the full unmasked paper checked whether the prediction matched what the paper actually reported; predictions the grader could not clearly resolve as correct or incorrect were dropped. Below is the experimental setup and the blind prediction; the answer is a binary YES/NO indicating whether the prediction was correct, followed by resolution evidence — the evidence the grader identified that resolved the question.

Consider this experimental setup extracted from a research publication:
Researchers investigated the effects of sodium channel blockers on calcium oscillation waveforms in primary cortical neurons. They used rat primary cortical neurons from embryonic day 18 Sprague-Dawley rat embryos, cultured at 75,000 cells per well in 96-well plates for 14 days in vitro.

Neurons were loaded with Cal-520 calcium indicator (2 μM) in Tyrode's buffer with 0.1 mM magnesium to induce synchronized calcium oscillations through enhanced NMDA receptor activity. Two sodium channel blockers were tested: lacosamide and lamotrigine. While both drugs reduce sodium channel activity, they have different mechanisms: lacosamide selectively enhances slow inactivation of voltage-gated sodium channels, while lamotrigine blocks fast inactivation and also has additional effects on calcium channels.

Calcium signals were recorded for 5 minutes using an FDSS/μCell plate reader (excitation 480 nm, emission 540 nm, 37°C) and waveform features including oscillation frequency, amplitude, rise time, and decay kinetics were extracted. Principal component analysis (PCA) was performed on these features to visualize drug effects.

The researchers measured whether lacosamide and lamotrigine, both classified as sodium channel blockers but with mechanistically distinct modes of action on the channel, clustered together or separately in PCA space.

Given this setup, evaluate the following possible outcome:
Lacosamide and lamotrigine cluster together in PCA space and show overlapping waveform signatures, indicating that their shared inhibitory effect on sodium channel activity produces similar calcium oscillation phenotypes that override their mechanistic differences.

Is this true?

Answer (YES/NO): YES